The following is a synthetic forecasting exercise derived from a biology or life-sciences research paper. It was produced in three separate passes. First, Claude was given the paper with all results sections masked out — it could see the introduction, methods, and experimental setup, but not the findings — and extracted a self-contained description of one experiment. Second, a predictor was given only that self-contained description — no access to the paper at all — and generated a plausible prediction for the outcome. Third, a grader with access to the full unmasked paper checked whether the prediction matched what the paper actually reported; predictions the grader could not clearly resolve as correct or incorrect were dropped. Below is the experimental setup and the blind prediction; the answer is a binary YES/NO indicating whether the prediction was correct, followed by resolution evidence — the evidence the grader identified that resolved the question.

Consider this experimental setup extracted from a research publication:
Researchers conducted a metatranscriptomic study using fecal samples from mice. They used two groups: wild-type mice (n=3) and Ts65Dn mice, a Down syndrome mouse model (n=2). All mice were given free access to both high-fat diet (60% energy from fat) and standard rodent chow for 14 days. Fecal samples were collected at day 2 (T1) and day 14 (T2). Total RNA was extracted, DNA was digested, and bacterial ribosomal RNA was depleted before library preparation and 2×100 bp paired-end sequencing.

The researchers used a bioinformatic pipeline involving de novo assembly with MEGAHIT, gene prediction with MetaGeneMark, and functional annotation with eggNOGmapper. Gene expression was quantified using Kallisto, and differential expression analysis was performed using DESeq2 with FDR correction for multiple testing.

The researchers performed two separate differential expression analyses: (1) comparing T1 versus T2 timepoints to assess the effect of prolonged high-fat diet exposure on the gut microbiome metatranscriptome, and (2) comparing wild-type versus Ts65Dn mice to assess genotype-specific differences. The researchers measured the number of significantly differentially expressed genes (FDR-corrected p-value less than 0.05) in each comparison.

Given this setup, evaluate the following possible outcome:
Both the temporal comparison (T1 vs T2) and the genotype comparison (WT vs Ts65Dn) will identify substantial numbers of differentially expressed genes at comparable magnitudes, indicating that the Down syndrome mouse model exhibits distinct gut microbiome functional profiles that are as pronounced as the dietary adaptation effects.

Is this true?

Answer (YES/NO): NO